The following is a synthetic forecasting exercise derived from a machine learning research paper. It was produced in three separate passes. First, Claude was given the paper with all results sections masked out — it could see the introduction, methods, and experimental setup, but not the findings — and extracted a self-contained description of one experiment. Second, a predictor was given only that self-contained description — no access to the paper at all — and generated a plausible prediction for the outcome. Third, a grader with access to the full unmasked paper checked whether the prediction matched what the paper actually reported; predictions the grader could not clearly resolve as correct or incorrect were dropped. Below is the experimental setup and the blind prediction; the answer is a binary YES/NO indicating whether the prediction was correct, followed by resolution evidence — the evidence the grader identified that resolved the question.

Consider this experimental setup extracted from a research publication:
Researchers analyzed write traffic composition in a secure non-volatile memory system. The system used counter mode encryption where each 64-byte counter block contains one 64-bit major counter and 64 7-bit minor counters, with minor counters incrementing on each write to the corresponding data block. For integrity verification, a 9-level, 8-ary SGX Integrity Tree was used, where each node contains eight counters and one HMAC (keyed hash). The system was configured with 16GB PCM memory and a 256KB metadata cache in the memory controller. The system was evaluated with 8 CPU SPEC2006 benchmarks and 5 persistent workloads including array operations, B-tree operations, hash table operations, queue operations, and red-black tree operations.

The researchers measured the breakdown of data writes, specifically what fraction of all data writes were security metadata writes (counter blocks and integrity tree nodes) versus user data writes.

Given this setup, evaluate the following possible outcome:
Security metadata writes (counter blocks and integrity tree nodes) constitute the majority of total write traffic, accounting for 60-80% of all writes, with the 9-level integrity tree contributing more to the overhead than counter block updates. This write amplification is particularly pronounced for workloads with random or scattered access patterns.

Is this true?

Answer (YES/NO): NO